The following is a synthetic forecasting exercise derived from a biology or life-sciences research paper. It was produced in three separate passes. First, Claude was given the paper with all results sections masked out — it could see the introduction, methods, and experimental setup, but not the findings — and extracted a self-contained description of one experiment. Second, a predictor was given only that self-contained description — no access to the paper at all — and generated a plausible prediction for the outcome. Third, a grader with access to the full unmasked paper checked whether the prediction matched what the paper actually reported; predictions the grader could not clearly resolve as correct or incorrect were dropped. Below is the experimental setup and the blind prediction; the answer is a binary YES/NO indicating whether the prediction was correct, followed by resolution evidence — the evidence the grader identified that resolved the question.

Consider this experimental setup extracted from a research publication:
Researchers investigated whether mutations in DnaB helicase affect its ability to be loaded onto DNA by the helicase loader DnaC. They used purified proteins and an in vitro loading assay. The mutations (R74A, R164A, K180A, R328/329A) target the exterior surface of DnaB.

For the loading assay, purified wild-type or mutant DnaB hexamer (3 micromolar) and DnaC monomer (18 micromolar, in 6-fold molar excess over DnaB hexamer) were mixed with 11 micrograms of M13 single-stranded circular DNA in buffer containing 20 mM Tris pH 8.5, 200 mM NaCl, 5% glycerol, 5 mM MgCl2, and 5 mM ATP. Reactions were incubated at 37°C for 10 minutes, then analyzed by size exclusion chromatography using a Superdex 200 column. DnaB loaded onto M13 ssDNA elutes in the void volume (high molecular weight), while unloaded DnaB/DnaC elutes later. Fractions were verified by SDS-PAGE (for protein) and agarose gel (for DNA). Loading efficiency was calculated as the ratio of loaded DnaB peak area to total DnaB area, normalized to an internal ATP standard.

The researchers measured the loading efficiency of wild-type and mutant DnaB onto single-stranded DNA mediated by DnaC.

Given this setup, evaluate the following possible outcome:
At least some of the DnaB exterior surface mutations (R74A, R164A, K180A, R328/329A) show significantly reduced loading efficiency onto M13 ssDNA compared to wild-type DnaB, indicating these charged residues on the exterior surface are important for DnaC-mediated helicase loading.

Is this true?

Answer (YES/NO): YES